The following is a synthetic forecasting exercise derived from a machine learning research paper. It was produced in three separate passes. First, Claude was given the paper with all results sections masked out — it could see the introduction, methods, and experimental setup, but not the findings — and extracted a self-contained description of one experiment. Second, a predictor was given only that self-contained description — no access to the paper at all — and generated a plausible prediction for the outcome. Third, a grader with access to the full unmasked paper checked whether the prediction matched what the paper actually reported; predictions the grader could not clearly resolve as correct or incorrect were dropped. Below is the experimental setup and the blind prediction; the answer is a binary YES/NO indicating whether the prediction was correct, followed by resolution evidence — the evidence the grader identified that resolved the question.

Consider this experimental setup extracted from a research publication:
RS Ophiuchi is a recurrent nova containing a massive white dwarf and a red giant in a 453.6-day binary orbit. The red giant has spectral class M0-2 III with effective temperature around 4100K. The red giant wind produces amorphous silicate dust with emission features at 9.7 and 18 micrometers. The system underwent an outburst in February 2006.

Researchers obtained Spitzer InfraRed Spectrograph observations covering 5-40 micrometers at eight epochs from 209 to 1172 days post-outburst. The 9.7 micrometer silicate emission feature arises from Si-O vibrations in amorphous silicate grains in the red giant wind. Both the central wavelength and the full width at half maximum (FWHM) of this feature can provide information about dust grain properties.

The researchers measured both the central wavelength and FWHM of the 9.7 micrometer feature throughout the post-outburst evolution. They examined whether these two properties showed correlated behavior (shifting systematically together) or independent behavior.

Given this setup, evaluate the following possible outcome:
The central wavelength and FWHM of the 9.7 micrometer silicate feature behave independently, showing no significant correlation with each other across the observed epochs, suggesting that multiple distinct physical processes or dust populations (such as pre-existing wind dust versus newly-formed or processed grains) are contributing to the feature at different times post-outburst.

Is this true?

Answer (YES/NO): NO